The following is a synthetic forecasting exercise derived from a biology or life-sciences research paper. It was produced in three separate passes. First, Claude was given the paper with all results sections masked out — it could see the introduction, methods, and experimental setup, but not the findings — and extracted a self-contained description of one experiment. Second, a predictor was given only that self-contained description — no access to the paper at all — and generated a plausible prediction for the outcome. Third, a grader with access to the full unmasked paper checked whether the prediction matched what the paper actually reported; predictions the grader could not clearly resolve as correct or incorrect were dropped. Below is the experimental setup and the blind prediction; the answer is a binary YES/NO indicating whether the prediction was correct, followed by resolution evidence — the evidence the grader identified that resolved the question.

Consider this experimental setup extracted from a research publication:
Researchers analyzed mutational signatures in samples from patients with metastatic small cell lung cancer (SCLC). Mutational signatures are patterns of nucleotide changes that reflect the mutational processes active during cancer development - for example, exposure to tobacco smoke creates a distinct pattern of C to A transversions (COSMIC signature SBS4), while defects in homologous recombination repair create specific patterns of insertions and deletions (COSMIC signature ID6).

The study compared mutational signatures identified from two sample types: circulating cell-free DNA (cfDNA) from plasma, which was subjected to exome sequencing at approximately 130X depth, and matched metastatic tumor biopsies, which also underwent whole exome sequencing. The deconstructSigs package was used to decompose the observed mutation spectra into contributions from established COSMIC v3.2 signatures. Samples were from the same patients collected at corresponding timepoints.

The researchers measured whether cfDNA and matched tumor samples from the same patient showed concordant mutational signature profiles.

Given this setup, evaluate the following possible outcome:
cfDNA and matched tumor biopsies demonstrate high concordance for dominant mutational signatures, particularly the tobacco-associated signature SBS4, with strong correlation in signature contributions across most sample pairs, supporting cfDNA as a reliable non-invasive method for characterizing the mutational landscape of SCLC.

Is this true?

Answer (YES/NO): YES